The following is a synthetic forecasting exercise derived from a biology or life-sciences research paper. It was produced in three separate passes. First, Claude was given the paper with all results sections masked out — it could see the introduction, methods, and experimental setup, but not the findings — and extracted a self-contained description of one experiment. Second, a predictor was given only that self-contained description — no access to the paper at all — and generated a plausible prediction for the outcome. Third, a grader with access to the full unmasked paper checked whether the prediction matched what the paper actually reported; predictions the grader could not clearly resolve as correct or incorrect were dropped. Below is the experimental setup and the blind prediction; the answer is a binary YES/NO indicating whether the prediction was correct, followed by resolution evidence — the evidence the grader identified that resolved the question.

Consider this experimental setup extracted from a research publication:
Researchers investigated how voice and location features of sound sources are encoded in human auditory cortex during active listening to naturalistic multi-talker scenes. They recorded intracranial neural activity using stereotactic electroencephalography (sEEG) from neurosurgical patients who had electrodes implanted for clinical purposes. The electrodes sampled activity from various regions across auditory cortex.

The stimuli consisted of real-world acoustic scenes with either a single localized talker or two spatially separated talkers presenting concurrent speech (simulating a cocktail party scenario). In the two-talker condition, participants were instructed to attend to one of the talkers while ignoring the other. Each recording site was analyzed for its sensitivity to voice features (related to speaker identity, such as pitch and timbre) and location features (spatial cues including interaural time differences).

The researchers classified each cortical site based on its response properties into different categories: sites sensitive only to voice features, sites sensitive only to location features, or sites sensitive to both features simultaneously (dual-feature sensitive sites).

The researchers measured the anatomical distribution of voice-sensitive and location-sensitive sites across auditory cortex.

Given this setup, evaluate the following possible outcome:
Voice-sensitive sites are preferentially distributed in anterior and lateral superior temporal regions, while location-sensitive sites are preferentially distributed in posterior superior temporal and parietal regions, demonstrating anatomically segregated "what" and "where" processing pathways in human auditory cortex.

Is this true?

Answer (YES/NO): NO